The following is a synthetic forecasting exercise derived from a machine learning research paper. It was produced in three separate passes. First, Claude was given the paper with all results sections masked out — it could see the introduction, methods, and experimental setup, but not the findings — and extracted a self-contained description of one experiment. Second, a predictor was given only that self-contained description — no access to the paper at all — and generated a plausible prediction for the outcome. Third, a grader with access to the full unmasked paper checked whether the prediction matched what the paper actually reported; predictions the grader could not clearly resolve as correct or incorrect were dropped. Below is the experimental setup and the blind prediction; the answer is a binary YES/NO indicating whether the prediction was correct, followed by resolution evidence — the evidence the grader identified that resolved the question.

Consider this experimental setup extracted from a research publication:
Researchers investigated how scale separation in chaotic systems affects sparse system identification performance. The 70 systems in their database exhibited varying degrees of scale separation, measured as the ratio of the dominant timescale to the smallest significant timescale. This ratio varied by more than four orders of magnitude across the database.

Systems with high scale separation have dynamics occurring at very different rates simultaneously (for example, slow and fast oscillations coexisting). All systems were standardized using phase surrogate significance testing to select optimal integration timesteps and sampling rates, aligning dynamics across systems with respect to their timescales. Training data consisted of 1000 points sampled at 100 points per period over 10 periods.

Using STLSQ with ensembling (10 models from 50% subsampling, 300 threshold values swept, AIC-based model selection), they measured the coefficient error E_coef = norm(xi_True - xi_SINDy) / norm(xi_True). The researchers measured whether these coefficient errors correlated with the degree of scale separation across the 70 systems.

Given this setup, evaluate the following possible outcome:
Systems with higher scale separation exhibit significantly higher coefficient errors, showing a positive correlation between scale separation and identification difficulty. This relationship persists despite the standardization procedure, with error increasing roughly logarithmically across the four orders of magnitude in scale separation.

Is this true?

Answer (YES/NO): NO